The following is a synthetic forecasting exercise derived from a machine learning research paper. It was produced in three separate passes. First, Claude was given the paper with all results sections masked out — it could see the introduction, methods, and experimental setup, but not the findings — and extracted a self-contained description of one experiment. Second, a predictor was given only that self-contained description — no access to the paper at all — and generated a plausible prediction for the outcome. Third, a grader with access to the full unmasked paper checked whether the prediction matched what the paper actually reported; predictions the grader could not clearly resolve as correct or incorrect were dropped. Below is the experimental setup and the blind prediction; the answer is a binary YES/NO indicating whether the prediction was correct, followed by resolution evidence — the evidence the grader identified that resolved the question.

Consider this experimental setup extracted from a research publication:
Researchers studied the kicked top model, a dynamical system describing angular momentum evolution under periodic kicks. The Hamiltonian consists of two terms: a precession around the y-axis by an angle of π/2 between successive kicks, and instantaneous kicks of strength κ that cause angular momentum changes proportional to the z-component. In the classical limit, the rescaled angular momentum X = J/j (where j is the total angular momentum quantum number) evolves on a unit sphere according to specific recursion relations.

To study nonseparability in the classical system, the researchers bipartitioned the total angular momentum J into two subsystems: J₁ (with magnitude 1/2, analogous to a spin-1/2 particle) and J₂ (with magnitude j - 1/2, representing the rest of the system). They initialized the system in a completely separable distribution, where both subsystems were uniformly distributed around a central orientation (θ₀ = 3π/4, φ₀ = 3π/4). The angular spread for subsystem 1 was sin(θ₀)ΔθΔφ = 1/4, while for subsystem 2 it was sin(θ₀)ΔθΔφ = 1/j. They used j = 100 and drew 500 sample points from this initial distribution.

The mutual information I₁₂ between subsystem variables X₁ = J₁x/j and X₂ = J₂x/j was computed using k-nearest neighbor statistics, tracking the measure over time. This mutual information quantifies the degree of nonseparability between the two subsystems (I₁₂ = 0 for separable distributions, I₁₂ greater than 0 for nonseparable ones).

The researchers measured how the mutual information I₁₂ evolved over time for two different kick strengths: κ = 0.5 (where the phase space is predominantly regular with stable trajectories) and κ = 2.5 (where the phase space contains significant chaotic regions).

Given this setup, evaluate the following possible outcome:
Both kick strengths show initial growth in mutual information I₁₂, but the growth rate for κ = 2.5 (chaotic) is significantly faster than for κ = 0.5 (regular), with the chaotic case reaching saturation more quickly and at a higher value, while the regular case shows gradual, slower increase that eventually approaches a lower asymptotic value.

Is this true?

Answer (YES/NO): YES